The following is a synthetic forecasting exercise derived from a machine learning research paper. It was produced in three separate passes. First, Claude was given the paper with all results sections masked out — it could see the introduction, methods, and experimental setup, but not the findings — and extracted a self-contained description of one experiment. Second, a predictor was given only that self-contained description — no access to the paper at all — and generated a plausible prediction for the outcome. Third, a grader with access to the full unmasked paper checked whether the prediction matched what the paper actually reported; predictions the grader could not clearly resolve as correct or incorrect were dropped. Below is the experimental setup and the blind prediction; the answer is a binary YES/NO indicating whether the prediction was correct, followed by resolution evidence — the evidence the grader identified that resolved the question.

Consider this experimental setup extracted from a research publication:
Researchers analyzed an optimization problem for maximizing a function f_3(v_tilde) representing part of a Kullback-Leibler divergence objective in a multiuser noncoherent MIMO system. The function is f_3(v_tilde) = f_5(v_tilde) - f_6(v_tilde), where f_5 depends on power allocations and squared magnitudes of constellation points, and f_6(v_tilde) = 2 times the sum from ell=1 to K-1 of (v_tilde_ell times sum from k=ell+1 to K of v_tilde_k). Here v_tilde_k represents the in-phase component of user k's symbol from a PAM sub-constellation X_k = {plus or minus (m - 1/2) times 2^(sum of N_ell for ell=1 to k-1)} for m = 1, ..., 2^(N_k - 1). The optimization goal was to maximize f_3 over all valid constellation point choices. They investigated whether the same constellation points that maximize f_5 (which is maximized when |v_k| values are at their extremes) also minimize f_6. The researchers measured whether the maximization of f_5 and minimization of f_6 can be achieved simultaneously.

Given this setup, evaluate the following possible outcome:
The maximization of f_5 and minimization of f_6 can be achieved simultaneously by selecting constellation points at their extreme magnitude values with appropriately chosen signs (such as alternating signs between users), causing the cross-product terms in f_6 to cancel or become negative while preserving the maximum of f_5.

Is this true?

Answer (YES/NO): YES